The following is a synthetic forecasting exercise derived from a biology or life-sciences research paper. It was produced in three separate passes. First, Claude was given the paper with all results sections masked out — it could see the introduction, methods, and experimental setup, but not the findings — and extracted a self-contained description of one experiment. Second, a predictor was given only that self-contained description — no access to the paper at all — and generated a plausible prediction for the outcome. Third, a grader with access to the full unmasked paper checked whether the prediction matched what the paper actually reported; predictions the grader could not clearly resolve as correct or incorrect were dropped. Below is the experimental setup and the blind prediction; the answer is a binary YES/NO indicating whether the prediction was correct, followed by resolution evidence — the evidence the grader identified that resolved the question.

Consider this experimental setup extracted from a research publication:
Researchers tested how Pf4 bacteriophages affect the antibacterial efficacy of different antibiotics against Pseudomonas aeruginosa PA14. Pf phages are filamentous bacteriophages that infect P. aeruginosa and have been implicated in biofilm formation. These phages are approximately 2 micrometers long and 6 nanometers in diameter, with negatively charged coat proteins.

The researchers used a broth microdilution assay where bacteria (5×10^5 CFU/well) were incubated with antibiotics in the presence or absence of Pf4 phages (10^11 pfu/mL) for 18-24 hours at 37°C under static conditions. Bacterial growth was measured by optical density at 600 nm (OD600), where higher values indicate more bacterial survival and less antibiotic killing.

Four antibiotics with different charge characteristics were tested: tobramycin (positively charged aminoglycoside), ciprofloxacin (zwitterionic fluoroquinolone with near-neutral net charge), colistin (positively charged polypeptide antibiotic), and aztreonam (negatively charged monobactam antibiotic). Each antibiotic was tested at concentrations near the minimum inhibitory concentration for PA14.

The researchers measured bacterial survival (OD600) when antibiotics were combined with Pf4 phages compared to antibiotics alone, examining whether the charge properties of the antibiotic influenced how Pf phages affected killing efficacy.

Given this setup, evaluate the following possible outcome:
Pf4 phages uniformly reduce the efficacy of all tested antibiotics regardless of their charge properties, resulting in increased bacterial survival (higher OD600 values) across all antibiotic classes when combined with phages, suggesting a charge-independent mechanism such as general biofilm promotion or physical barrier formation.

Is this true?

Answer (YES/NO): NO